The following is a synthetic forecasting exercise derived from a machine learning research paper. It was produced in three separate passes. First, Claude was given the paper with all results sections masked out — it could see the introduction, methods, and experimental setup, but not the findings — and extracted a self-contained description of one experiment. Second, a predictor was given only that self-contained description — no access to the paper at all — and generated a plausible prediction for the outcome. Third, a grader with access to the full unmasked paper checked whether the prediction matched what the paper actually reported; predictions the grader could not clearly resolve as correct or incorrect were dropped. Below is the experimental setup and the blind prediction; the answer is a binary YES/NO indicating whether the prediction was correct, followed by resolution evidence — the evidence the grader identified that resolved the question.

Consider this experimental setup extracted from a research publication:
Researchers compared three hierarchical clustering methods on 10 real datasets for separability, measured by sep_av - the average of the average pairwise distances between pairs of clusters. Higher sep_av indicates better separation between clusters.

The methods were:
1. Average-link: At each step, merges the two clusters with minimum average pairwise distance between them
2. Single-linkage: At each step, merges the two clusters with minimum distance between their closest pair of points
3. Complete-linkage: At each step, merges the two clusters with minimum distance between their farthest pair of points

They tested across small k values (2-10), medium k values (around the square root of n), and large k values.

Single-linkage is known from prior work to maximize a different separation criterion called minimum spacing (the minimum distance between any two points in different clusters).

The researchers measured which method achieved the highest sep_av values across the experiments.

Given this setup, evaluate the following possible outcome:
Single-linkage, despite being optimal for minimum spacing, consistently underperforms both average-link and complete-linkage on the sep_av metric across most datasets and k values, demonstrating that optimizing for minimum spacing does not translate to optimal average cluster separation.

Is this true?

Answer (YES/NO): NO